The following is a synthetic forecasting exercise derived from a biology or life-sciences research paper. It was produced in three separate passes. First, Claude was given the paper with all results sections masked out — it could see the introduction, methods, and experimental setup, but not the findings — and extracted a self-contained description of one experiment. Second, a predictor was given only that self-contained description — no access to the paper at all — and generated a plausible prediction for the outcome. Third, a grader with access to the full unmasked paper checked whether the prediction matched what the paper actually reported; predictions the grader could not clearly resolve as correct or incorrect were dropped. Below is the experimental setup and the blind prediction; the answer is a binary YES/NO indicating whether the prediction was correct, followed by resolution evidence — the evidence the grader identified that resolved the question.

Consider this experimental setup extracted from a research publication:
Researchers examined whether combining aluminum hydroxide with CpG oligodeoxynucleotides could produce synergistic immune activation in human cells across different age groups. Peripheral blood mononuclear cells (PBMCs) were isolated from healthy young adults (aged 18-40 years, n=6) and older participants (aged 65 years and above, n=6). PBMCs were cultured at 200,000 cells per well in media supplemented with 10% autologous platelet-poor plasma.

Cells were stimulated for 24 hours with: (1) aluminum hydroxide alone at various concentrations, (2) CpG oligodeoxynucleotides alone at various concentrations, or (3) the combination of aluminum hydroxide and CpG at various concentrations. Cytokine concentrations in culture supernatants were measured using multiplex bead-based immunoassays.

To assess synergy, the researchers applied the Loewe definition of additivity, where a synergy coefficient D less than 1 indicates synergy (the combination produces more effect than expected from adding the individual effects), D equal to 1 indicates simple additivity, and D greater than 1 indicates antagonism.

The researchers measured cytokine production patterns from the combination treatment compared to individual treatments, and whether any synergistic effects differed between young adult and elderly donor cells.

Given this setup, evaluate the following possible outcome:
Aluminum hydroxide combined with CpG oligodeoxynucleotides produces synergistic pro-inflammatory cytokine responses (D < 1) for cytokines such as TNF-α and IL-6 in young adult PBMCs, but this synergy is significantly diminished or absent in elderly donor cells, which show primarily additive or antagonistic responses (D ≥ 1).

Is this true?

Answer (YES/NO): NO